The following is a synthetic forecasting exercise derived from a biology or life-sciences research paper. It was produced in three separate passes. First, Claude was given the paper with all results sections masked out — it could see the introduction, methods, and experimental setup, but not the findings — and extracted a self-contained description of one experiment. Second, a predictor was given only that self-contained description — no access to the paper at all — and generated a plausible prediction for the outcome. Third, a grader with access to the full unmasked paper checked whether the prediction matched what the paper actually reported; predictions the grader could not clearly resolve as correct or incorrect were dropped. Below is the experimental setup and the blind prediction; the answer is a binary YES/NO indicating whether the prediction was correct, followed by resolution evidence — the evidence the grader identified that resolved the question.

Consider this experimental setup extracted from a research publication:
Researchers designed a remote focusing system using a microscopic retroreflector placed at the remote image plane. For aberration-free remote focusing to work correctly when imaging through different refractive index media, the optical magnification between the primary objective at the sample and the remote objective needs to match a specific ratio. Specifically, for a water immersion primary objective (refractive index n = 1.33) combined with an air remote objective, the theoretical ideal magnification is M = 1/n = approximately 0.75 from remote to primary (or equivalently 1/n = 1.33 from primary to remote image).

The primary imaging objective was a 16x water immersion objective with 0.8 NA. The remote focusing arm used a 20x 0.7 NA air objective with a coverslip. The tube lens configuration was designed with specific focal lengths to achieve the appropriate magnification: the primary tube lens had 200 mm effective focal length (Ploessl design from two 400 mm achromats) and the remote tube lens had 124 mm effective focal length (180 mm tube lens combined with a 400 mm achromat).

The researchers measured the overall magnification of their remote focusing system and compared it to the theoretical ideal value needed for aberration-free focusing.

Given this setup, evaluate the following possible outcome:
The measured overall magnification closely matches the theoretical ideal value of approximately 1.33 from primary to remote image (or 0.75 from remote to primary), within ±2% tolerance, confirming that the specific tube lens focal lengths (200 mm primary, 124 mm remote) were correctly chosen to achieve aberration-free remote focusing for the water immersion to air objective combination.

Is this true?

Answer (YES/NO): NO